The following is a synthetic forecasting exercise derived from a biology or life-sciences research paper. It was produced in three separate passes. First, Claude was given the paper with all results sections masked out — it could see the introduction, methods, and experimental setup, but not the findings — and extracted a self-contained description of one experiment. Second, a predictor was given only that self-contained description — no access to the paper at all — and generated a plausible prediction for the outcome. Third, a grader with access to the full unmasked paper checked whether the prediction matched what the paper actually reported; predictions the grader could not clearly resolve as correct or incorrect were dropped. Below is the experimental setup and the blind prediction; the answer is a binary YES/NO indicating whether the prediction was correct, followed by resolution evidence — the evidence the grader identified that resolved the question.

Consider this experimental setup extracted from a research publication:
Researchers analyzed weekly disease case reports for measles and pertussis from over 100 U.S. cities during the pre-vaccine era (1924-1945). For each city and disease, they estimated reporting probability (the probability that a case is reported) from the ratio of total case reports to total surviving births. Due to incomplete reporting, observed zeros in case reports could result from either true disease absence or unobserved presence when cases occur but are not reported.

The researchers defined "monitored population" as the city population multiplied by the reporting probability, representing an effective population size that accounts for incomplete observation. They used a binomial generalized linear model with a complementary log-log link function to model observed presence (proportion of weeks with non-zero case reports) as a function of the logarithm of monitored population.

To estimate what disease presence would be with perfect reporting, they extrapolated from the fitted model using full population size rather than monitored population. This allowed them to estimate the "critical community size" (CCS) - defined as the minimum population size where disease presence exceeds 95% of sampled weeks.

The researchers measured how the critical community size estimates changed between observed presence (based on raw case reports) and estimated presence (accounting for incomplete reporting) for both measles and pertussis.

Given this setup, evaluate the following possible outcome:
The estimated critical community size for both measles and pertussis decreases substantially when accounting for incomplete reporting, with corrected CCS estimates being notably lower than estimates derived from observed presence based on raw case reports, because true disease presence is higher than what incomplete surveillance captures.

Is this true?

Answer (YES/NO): YES